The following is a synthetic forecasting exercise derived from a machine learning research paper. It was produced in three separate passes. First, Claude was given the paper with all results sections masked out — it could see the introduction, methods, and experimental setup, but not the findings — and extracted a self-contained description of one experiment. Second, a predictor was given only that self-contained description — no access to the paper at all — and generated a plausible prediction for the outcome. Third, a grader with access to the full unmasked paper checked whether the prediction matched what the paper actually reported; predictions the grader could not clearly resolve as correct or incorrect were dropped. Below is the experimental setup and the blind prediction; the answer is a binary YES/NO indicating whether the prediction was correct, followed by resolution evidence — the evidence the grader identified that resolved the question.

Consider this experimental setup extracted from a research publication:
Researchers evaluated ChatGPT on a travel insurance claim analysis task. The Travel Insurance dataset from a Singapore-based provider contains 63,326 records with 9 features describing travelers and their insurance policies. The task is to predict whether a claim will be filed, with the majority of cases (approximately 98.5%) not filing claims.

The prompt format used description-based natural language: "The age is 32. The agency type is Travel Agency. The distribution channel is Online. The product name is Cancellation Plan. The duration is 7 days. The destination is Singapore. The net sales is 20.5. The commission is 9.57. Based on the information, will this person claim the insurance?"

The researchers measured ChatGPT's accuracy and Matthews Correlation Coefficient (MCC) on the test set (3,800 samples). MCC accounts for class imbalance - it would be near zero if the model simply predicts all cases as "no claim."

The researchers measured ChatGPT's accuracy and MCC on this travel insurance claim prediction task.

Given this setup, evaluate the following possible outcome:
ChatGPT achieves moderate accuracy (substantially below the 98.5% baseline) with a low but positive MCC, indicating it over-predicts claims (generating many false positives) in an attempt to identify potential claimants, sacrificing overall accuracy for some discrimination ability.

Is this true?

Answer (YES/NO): NO